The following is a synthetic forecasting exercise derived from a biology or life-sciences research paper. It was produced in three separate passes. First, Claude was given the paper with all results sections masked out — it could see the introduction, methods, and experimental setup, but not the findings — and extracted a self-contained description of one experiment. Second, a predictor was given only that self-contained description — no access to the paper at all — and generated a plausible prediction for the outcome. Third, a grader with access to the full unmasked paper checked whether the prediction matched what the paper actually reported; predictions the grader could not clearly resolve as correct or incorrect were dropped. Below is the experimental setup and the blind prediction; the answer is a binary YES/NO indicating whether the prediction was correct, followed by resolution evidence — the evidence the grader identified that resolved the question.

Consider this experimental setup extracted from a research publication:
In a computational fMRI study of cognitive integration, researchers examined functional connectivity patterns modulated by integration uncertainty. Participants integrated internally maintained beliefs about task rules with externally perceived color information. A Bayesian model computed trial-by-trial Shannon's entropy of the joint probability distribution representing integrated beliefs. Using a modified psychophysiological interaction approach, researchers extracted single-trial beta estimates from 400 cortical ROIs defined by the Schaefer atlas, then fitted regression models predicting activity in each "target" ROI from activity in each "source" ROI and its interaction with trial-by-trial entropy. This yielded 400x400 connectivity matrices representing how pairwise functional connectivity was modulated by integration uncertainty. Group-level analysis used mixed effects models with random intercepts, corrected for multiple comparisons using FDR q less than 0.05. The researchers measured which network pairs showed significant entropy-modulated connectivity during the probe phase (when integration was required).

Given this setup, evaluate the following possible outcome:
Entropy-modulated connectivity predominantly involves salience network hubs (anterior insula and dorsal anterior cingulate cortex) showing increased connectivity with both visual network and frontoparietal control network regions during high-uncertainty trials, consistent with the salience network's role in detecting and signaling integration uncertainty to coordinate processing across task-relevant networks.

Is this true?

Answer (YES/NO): NO